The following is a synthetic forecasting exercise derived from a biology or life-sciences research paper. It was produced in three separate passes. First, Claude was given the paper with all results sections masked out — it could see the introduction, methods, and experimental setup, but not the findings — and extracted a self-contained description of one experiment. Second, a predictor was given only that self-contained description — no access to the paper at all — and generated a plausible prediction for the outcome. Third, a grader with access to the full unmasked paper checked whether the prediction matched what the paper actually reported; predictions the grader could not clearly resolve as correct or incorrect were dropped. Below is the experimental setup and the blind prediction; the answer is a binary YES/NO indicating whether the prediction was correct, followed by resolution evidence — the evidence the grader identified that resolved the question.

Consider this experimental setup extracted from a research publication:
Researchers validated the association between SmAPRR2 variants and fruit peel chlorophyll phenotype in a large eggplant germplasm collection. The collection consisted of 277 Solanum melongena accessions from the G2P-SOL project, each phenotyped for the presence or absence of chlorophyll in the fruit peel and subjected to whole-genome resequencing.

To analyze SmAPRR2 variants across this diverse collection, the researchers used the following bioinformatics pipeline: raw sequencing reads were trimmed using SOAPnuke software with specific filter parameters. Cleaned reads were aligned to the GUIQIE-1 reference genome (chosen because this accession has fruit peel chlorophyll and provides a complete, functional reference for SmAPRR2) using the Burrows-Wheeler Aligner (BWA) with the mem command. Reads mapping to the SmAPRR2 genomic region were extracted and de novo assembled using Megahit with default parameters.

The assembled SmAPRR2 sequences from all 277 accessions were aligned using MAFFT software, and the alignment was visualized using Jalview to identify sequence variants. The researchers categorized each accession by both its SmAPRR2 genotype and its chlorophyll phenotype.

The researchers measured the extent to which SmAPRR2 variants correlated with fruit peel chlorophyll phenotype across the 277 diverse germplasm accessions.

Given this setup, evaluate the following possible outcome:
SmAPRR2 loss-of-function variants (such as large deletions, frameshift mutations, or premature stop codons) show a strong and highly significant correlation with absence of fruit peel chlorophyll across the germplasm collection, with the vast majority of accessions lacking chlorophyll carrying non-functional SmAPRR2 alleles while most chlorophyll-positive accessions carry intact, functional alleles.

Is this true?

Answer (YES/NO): YES